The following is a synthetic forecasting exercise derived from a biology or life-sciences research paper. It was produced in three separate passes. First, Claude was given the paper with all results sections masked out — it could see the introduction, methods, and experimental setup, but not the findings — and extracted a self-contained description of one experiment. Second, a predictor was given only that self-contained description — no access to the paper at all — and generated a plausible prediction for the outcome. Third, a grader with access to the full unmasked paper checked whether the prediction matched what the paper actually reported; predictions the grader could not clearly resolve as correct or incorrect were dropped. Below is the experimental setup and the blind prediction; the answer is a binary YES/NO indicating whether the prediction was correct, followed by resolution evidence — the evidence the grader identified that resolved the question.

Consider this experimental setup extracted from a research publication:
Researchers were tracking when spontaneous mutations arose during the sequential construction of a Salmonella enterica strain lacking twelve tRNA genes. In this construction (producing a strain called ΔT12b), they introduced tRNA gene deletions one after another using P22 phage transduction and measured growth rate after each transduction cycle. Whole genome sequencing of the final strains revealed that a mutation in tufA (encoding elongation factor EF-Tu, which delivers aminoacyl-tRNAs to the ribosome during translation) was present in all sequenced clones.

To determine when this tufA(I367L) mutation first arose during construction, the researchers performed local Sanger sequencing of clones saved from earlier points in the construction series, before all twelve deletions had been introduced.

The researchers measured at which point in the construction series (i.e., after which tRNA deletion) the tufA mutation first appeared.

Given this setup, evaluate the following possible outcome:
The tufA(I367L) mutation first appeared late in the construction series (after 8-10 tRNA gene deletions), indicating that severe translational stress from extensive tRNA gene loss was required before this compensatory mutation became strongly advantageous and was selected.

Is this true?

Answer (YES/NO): NO